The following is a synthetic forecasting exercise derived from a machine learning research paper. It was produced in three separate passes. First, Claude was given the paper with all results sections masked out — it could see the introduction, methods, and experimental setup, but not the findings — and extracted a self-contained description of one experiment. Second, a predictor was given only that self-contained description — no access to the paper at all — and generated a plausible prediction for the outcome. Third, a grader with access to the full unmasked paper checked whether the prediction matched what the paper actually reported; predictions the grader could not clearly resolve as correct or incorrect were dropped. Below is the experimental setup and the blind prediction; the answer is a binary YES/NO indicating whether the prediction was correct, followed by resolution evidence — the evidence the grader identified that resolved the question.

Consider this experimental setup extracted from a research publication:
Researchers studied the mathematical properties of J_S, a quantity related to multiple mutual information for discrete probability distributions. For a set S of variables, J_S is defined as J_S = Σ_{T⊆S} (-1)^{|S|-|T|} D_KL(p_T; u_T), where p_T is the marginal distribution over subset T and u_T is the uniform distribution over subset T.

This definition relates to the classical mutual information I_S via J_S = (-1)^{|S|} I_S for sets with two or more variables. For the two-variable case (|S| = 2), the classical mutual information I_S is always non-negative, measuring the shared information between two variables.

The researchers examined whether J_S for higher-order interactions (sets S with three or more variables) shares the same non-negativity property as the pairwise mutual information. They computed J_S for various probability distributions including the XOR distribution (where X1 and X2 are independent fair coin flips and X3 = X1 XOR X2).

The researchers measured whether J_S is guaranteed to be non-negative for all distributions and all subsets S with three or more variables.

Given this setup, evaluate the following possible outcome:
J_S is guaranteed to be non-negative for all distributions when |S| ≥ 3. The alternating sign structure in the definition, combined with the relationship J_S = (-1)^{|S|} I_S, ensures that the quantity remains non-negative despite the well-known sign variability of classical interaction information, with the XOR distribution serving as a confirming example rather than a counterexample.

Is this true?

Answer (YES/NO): NO